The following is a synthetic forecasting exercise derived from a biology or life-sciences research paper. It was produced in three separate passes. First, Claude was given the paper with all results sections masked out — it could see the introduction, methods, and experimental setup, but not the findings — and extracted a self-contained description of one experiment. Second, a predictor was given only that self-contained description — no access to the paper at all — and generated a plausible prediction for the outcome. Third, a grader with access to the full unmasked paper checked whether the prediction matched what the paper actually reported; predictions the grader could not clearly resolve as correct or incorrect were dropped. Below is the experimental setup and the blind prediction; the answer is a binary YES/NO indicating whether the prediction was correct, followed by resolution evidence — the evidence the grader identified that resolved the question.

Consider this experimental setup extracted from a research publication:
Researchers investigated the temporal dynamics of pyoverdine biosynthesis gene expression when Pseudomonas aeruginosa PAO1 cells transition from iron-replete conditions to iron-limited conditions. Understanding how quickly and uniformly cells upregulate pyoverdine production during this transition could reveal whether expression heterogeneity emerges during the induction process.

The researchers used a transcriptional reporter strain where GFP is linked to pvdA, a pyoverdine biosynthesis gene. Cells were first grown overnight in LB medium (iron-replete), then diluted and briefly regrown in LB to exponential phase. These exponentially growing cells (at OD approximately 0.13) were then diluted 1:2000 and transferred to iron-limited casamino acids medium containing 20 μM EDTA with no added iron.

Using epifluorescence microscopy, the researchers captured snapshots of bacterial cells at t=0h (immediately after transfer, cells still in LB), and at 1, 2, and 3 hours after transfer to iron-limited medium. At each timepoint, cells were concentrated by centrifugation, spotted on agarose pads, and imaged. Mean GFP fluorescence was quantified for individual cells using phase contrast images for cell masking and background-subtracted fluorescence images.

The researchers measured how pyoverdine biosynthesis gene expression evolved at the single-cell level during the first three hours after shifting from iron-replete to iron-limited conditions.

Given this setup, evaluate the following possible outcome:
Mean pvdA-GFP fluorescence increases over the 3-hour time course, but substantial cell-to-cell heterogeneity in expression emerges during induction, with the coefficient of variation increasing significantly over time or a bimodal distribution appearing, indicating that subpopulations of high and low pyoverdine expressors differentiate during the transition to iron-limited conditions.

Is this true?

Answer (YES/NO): NO